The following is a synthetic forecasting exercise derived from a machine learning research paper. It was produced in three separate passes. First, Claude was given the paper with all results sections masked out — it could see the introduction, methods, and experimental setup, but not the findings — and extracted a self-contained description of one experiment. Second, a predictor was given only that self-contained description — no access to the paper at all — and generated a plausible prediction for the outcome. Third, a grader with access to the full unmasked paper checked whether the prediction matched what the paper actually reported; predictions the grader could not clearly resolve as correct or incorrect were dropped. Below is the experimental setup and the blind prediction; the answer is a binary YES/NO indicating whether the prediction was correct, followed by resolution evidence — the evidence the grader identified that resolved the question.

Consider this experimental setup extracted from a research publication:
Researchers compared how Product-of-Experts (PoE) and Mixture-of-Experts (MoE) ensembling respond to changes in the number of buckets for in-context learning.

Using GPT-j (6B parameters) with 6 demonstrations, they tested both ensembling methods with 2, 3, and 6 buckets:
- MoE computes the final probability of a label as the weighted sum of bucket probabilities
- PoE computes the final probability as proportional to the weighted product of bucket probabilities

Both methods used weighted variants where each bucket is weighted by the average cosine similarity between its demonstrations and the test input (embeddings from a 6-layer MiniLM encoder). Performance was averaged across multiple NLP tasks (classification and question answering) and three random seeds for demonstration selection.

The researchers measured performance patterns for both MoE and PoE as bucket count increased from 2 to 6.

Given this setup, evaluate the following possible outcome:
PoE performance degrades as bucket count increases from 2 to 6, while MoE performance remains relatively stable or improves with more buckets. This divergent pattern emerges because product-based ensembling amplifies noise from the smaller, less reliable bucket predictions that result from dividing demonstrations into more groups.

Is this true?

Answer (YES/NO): NO